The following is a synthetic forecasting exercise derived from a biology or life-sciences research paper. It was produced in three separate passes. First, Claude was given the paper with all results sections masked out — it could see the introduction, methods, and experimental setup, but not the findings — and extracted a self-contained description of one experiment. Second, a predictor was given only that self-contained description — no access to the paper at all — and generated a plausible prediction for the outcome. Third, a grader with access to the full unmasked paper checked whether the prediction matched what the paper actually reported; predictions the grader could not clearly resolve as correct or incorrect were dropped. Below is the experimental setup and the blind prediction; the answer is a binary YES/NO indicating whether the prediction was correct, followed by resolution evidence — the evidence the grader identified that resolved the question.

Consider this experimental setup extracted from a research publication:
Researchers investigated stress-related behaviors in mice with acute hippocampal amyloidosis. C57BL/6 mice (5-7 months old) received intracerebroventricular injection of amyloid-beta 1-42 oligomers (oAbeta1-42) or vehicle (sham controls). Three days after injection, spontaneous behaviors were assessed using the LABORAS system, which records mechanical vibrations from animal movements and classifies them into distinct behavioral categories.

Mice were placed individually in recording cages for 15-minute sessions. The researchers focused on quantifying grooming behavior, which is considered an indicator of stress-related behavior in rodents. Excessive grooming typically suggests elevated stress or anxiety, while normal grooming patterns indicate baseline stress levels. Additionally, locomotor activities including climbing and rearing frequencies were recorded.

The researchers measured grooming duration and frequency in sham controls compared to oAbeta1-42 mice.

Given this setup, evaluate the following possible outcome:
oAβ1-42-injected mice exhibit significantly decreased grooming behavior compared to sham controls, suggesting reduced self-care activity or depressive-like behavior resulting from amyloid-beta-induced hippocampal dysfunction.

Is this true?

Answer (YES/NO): NO